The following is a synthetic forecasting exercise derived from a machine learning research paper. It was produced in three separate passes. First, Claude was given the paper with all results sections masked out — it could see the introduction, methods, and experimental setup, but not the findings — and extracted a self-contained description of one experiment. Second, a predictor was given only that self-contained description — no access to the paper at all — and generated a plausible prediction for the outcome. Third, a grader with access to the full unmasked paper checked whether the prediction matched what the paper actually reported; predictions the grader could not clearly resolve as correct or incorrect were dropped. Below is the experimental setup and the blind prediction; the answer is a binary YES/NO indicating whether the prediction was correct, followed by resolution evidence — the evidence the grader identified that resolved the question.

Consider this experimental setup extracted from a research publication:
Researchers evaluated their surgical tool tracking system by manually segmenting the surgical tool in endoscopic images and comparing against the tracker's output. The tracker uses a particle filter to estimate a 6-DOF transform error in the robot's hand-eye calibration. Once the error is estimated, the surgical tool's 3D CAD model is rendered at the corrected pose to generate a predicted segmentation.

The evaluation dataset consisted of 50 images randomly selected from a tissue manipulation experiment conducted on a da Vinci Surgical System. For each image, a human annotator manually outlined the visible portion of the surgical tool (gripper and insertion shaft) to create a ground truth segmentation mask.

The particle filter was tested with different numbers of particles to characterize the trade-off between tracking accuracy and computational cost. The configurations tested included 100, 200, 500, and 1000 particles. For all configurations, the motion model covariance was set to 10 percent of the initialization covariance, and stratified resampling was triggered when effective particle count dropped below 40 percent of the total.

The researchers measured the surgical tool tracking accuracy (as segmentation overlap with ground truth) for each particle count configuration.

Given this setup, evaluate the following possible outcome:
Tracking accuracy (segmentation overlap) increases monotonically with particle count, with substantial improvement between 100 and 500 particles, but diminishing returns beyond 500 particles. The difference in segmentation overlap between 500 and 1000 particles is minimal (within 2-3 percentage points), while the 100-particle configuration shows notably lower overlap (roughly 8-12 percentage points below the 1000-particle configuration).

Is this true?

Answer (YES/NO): NO